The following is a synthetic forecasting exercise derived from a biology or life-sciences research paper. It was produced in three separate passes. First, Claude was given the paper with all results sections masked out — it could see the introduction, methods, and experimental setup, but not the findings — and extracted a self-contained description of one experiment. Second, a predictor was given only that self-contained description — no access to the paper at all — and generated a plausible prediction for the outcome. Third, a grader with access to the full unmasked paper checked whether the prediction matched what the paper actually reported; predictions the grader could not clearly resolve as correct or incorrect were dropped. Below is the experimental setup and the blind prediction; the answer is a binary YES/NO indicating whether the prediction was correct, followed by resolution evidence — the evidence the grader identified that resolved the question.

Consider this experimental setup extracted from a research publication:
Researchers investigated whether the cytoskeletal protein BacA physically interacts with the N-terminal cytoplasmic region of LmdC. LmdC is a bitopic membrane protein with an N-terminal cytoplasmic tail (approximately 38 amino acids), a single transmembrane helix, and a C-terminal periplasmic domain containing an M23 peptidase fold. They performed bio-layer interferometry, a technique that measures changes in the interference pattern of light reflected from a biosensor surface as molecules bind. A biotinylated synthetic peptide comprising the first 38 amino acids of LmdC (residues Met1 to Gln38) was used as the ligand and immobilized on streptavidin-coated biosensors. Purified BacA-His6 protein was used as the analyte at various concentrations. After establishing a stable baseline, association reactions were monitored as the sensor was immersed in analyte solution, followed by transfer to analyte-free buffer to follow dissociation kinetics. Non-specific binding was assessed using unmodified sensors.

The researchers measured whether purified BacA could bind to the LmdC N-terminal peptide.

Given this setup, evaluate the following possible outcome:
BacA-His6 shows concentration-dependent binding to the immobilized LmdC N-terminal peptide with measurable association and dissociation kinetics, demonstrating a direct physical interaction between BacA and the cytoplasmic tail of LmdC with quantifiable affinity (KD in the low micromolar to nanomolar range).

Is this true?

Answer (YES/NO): YES